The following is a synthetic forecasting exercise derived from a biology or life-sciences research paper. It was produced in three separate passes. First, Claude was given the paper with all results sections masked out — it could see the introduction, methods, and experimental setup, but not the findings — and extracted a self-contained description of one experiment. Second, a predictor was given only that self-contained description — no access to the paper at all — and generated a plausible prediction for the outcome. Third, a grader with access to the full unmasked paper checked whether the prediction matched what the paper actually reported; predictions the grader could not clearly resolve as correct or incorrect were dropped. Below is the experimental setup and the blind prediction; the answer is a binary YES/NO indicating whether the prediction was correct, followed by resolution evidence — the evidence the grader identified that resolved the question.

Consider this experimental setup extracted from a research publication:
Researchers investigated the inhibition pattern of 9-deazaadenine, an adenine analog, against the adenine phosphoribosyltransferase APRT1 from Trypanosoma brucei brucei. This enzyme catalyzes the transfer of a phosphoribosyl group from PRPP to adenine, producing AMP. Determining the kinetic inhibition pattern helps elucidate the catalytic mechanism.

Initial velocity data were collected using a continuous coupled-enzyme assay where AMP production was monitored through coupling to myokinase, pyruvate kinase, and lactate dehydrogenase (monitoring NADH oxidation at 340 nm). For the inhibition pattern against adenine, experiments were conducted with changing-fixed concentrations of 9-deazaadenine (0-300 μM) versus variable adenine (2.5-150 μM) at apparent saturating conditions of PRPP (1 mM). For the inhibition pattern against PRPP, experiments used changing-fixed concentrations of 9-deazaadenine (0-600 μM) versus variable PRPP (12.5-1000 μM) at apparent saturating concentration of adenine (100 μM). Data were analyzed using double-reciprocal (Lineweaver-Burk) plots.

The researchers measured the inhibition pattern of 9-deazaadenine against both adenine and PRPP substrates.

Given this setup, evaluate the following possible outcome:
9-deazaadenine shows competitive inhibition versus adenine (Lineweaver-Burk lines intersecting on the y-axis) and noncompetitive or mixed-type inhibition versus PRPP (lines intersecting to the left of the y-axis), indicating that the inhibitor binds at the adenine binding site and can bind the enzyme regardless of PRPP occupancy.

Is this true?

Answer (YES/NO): NO